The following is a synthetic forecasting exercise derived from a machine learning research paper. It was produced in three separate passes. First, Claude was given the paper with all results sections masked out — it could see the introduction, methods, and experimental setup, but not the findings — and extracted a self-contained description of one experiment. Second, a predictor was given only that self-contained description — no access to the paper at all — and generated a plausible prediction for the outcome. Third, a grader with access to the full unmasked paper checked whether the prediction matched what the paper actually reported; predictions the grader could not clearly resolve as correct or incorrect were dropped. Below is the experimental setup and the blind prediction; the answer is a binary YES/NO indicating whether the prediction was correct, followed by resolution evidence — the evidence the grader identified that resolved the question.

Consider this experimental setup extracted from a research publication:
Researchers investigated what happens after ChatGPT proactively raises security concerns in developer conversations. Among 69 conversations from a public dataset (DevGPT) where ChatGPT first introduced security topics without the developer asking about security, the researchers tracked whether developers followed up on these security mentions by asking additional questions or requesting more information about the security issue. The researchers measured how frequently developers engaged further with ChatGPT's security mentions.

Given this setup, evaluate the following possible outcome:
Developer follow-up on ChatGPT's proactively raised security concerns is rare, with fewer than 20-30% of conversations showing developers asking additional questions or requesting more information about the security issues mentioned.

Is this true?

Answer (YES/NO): NO